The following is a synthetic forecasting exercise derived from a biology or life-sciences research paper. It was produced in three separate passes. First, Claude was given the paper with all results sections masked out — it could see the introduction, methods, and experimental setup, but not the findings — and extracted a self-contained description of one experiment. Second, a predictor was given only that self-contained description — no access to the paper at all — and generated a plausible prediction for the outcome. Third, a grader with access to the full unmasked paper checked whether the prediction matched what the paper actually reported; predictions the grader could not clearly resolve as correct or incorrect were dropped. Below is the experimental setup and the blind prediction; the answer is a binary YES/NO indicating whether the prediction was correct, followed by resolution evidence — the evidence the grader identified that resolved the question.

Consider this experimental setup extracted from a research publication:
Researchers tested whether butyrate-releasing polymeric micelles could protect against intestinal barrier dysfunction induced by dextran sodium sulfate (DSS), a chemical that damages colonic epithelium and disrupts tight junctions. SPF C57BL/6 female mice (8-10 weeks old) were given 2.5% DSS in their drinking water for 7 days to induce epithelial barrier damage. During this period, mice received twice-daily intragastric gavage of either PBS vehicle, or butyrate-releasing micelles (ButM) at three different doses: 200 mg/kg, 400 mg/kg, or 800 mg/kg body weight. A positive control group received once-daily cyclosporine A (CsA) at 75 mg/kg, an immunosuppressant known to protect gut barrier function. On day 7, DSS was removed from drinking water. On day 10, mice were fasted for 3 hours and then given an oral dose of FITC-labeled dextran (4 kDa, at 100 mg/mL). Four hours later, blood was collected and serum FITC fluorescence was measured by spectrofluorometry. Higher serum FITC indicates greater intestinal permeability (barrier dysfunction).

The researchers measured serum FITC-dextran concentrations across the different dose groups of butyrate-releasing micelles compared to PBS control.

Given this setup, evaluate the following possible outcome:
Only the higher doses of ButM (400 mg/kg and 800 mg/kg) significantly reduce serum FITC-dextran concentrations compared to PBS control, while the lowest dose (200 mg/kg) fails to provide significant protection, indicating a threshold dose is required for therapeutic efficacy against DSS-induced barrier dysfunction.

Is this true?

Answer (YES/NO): NO